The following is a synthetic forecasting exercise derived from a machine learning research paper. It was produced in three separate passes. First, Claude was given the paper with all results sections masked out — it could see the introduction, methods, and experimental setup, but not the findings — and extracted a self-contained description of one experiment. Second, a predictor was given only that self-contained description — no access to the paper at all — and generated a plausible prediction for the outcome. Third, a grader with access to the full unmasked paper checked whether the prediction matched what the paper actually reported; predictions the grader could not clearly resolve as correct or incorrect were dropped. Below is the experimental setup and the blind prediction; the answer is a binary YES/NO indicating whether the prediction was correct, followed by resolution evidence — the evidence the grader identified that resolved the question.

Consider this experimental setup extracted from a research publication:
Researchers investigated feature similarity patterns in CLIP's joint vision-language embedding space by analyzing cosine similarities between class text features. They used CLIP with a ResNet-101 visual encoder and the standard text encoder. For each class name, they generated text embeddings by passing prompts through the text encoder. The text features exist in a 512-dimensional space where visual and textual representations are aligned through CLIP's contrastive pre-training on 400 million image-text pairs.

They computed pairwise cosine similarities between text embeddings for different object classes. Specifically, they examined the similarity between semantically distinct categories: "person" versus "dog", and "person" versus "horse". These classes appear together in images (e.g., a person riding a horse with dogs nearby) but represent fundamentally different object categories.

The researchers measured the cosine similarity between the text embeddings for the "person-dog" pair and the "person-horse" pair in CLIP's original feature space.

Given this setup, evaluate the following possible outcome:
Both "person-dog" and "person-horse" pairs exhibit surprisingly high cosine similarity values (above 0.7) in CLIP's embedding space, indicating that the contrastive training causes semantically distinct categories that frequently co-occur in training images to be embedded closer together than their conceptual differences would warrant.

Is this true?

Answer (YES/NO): YES